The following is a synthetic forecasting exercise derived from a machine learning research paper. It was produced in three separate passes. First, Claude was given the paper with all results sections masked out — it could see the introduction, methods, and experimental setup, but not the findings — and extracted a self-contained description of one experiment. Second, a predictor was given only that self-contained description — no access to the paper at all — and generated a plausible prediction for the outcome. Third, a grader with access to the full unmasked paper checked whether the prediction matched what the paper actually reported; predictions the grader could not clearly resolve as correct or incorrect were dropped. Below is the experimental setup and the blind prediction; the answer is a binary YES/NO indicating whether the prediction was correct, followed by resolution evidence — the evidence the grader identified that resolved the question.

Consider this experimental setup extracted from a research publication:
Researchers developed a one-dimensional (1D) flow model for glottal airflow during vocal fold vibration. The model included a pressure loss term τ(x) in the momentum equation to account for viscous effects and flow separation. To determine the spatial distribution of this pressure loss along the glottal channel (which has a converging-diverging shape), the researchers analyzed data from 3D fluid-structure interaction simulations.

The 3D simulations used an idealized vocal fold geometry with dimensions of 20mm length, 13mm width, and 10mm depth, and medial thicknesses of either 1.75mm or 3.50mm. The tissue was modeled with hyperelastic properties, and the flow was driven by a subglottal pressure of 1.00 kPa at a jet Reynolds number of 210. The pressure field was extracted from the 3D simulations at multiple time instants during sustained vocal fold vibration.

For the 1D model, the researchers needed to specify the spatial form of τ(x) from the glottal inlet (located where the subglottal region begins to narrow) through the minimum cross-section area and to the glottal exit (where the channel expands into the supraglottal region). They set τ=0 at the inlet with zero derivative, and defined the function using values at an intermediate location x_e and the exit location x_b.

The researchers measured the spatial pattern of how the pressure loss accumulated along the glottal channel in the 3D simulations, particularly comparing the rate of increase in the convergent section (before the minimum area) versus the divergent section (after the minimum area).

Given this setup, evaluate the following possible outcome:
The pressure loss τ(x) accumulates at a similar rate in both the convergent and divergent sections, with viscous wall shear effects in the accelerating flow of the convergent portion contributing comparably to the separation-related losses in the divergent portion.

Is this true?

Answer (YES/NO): NO